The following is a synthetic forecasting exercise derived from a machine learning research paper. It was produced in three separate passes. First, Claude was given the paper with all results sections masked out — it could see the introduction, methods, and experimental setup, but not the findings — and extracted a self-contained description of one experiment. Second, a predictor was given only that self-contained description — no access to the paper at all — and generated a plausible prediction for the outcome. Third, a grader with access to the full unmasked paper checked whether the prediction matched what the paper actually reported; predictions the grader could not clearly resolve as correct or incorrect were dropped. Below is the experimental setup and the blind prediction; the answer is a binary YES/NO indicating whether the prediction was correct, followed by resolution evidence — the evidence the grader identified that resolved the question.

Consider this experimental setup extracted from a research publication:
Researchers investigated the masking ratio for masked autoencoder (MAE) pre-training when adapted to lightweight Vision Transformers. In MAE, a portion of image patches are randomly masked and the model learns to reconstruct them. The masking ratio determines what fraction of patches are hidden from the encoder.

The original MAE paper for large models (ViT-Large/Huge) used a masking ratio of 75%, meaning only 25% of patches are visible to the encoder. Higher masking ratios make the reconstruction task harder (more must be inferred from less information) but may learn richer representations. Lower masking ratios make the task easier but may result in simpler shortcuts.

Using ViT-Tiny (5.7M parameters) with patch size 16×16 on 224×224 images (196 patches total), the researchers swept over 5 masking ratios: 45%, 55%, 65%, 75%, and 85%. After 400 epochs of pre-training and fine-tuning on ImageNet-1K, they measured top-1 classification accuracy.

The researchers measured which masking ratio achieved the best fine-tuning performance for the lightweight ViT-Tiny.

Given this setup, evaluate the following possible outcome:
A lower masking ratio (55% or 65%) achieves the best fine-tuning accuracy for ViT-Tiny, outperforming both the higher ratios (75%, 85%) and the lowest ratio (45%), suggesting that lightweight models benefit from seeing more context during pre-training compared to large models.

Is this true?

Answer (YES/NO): NO